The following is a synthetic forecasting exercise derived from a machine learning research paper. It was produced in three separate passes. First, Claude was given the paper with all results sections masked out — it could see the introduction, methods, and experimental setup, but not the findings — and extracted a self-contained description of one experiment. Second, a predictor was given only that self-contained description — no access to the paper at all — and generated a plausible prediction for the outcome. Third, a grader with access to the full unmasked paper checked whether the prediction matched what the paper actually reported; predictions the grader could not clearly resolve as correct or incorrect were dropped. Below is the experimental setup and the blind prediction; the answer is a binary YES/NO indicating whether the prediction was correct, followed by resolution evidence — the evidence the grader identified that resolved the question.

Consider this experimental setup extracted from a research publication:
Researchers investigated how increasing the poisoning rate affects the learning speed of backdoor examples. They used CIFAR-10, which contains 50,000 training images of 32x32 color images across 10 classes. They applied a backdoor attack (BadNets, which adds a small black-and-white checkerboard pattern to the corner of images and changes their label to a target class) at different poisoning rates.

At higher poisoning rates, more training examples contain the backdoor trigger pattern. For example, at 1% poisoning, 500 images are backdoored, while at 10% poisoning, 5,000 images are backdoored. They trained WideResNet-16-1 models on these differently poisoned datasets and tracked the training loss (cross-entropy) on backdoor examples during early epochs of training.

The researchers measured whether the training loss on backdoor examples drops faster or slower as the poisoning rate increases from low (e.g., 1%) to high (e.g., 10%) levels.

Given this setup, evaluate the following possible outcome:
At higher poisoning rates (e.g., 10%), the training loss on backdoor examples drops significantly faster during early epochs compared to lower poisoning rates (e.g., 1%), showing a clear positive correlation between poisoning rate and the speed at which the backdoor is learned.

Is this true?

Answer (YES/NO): YES